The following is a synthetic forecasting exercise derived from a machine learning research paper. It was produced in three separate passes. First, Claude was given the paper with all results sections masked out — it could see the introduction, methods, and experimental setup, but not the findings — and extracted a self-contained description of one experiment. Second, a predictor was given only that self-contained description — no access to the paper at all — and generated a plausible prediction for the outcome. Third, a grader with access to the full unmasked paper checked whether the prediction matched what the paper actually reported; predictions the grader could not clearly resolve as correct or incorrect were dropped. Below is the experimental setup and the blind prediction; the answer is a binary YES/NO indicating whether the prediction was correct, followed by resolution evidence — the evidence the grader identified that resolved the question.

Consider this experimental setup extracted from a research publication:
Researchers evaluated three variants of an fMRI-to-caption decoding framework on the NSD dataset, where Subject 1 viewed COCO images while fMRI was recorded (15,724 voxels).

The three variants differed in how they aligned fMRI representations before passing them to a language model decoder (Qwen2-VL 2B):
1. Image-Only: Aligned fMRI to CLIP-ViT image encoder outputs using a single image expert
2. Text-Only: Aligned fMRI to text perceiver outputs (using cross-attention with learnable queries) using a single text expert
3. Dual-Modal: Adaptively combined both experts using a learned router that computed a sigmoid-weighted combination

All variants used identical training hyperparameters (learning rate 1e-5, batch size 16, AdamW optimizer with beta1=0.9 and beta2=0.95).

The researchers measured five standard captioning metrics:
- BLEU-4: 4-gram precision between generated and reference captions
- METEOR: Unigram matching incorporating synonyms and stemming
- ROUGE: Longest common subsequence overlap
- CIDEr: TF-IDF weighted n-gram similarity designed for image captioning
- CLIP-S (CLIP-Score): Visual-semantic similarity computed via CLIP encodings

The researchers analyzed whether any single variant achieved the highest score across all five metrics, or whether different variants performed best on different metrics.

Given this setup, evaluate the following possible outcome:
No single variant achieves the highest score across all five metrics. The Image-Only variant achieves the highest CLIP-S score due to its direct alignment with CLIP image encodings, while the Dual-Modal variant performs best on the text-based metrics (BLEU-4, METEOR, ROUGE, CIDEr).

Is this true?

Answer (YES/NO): NO